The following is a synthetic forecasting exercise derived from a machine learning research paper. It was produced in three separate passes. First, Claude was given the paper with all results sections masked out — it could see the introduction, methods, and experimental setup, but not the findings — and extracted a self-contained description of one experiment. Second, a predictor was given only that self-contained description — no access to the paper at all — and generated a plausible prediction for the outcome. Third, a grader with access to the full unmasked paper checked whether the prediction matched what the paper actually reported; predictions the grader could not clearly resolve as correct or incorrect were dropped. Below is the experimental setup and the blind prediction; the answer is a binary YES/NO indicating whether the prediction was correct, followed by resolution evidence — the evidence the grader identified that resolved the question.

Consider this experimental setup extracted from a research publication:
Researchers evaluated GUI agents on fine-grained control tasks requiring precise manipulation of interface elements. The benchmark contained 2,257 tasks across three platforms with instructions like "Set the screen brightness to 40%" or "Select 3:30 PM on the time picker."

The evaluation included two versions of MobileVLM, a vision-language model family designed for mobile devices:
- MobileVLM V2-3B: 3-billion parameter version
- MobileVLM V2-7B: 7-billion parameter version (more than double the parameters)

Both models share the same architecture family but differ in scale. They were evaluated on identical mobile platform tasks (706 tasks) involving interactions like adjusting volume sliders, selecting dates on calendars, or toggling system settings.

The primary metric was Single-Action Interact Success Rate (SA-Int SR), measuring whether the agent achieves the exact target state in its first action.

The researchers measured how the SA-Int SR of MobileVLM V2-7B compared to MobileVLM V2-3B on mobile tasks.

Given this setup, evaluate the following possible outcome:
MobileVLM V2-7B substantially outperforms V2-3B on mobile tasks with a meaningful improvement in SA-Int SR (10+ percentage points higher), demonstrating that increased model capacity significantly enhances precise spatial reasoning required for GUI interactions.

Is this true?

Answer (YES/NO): NO